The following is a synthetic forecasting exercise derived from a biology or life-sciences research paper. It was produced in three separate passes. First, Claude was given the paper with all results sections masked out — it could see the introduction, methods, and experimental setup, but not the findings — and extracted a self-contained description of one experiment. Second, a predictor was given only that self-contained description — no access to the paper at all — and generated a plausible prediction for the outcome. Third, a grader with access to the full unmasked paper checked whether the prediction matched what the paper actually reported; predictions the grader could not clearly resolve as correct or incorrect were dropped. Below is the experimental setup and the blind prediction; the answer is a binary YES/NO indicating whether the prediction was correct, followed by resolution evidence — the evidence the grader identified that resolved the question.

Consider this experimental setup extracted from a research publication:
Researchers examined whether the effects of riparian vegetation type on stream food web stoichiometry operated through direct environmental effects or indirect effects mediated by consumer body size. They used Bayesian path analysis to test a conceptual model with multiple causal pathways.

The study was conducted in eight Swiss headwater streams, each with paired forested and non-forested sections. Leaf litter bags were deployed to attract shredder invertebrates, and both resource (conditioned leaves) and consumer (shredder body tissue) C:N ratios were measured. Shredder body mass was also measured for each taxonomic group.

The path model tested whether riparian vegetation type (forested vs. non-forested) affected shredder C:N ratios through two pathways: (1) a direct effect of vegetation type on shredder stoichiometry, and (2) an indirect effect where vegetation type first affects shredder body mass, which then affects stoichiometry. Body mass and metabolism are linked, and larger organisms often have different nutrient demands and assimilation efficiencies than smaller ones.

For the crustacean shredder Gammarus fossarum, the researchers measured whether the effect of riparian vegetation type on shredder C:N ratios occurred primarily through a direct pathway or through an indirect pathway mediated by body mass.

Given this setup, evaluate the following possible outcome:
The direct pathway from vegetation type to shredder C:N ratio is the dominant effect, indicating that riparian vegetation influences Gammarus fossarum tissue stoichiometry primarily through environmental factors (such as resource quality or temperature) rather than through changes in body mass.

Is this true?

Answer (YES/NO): NO